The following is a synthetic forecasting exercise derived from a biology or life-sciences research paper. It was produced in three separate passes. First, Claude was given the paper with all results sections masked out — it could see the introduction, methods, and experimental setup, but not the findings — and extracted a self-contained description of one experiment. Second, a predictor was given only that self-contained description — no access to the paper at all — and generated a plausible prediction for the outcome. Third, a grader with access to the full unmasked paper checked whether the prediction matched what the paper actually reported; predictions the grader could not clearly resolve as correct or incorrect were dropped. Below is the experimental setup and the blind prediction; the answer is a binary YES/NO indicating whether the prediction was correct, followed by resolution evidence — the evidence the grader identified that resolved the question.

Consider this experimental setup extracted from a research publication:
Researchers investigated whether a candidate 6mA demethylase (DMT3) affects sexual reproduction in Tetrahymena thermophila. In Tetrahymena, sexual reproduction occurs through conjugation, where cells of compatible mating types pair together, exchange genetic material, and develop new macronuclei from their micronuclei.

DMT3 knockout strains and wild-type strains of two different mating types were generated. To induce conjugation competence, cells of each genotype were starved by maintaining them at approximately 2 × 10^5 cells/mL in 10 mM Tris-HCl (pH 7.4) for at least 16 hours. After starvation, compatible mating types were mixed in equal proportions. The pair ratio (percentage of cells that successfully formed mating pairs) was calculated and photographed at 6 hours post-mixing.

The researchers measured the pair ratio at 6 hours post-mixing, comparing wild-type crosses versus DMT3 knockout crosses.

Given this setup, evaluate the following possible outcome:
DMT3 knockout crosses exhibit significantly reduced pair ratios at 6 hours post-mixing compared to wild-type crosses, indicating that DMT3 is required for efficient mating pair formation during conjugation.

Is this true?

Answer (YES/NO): YES